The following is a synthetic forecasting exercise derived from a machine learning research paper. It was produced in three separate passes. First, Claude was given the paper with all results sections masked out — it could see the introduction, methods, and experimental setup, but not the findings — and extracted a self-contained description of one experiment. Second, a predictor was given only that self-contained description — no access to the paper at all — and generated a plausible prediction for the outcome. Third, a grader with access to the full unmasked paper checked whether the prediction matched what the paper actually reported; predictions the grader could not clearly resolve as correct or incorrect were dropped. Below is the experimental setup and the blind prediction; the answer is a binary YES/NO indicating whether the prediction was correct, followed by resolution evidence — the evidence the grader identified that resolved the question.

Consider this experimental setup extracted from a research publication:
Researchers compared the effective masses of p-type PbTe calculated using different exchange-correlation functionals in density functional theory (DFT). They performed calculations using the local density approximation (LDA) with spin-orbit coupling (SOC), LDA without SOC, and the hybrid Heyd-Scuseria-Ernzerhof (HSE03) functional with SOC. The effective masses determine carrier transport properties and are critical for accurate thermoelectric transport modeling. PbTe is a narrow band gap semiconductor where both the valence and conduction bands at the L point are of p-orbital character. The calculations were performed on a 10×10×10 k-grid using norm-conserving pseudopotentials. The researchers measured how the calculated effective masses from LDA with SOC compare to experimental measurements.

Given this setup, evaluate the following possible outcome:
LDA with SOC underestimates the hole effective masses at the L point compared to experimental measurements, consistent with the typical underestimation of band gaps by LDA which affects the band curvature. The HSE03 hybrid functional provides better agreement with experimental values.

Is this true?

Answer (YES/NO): NO